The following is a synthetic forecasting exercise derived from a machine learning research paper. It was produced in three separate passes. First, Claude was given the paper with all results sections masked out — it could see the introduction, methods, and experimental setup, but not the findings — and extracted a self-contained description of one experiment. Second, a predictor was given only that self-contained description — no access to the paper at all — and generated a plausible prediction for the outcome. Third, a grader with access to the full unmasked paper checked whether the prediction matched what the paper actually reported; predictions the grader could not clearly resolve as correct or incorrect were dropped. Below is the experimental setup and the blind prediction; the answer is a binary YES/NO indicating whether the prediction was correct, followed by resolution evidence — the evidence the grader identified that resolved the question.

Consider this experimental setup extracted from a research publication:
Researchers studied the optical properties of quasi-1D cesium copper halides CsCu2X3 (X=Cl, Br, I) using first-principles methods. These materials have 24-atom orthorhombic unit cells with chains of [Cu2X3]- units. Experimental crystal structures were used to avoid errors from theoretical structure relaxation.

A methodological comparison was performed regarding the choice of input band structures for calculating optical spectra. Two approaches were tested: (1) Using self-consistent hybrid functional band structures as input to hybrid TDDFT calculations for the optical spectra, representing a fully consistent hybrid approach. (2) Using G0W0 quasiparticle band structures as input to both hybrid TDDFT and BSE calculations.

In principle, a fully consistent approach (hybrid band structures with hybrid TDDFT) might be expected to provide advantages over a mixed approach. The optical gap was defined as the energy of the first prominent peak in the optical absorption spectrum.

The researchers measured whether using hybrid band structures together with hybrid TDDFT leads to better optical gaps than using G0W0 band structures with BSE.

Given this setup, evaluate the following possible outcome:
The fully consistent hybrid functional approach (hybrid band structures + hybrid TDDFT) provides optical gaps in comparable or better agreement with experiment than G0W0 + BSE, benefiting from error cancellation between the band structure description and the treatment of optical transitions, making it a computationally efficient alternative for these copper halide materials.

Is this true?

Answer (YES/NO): NO